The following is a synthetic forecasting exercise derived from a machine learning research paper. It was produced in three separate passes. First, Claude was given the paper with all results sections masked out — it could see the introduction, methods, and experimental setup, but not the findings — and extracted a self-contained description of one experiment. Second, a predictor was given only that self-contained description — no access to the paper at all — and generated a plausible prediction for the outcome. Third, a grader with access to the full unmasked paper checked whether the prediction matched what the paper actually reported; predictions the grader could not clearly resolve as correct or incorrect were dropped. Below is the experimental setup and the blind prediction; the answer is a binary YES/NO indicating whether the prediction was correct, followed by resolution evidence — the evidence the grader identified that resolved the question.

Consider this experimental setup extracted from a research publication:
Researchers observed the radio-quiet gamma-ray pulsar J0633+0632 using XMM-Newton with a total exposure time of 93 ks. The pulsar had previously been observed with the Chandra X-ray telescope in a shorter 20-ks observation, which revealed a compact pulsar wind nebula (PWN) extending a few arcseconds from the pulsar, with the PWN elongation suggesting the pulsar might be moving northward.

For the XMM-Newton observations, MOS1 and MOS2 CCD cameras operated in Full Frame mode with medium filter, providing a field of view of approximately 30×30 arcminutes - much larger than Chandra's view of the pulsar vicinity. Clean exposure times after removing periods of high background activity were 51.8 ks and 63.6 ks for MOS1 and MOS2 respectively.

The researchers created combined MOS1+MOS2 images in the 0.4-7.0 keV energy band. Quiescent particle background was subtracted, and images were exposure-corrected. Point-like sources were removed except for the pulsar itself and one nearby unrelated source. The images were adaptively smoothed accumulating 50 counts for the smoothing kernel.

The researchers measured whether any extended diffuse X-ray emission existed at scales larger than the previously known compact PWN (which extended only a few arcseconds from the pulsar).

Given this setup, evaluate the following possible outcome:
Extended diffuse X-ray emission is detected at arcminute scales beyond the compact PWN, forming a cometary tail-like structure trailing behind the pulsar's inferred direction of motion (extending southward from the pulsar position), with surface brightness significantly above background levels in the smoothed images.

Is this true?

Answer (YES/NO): NO